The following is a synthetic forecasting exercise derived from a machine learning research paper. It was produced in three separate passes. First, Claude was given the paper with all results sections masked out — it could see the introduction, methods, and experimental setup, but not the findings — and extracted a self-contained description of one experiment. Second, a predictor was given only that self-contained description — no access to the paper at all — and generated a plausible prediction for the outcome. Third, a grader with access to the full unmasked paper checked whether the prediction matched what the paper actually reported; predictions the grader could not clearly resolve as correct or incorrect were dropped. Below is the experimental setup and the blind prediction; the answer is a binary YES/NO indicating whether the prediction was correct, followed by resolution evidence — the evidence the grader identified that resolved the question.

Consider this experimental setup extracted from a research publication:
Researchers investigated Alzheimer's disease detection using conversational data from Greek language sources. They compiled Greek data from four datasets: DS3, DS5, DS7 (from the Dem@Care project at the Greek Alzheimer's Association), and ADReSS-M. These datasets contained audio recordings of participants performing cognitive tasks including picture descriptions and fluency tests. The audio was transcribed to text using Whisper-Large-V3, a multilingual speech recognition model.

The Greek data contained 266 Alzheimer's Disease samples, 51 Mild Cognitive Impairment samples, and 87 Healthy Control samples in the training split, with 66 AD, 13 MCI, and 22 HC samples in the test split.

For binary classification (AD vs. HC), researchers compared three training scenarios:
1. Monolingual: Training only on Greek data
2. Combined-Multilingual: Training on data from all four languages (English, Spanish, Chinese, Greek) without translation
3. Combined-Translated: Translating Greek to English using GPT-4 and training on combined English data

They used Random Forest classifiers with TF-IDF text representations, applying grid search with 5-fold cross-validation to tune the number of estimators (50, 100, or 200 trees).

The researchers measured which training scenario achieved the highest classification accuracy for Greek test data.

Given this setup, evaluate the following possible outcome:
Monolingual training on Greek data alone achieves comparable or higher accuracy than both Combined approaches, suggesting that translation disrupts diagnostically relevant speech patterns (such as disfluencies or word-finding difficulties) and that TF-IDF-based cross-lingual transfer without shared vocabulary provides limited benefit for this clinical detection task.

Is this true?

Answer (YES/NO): YES